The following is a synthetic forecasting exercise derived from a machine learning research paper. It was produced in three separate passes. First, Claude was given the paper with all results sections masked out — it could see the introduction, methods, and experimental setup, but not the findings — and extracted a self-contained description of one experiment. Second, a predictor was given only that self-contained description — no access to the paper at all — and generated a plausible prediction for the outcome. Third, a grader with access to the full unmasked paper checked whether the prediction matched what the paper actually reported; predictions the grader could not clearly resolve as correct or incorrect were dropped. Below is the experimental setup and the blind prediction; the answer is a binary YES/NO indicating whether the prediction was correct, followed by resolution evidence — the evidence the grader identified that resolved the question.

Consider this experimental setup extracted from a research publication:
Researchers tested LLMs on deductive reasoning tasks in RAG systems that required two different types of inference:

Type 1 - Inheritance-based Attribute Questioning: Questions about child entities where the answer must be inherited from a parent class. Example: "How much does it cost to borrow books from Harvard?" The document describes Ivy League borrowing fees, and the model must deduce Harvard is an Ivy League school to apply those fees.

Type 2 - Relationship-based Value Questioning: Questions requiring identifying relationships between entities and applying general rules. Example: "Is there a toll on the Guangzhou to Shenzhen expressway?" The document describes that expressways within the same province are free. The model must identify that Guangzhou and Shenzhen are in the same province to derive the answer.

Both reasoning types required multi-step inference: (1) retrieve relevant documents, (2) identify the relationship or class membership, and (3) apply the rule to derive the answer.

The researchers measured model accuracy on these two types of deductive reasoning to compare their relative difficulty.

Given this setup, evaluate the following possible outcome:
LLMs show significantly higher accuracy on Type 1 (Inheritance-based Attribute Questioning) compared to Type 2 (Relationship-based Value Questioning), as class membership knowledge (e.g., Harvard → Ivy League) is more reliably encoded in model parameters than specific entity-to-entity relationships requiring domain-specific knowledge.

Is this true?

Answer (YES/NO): NO